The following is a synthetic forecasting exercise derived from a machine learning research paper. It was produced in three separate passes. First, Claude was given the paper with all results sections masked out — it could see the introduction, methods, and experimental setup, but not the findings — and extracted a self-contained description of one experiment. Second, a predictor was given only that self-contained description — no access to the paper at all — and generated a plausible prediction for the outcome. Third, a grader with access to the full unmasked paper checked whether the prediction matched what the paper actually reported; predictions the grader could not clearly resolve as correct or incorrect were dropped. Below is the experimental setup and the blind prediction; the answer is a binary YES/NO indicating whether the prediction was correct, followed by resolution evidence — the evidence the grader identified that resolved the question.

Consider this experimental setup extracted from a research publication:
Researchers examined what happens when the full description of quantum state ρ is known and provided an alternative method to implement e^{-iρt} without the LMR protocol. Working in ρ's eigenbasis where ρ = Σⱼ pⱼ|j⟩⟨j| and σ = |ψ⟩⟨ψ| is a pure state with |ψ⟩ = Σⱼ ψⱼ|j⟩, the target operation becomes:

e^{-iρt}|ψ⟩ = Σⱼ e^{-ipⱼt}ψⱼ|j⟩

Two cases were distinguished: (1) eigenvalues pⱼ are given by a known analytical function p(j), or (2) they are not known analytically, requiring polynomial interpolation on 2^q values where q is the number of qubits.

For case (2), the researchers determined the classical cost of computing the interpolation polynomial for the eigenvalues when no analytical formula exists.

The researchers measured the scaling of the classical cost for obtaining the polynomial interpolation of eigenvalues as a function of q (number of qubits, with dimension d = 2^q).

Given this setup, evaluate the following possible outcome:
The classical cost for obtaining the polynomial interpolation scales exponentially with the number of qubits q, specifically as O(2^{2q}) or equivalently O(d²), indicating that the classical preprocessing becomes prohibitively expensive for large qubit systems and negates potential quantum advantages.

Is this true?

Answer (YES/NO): YES